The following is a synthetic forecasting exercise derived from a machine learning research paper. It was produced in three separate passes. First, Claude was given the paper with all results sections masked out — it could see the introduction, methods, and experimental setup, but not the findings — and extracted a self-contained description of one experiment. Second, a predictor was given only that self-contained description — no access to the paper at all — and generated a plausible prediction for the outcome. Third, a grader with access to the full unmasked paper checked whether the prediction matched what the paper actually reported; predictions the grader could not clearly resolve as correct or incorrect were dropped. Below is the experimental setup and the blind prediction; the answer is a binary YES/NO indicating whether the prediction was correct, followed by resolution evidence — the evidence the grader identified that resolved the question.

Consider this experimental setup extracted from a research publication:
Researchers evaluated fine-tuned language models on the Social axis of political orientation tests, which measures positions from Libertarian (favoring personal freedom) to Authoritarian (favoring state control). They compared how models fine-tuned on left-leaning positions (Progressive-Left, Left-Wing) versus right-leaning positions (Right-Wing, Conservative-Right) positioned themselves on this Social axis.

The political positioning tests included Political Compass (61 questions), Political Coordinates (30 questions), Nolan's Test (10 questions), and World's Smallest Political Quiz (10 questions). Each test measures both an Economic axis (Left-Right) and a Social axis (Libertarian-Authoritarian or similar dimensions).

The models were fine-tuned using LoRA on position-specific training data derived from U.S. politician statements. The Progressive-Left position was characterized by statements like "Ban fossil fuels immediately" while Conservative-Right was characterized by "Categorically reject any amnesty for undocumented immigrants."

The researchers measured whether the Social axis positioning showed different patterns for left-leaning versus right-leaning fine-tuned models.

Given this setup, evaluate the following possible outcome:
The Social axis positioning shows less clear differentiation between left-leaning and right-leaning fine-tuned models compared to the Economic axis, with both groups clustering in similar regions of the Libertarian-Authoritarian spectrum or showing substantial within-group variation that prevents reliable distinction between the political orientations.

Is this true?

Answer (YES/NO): NO